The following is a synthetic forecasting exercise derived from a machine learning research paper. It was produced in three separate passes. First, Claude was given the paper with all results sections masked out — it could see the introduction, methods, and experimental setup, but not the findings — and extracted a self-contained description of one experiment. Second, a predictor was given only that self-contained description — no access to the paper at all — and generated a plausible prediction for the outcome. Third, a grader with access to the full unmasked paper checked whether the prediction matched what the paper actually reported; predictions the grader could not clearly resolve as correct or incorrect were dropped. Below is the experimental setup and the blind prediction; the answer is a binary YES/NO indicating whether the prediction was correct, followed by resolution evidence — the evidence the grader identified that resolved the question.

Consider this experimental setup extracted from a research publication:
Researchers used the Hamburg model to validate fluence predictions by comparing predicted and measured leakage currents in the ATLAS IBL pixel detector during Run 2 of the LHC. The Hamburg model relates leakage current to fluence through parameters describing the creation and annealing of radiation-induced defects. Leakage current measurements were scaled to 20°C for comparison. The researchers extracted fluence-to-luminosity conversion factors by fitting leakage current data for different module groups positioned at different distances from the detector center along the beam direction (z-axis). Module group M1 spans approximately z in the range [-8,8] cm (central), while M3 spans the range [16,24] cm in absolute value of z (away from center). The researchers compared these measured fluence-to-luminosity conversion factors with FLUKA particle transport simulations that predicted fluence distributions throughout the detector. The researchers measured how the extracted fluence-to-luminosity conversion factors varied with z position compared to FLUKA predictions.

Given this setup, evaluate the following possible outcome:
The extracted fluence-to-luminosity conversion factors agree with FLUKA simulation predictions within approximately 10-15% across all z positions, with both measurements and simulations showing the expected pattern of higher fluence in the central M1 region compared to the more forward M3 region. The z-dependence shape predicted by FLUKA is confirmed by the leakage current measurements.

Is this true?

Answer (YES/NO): NO